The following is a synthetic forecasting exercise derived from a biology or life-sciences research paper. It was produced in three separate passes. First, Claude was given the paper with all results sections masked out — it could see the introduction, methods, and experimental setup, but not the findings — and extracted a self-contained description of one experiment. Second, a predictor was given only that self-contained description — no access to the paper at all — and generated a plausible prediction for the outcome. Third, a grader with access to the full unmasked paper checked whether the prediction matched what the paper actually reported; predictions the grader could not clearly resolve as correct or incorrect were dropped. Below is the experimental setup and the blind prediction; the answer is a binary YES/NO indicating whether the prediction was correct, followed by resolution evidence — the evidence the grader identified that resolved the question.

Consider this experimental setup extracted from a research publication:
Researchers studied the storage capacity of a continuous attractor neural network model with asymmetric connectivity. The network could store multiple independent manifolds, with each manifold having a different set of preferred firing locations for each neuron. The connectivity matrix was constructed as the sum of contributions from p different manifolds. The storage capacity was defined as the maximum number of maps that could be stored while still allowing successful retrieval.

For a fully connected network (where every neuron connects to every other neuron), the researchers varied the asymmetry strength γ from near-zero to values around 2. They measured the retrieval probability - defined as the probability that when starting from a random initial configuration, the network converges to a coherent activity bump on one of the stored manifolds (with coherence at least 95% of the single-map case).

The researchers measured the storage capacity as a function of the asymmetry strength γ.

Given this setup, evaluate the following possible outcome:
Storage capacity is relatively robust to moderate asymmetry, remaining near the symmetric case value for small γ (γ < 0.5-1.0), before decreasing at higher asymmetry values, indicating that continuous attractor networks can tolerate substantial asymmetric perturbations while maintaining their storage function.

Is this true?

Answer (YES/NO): NO